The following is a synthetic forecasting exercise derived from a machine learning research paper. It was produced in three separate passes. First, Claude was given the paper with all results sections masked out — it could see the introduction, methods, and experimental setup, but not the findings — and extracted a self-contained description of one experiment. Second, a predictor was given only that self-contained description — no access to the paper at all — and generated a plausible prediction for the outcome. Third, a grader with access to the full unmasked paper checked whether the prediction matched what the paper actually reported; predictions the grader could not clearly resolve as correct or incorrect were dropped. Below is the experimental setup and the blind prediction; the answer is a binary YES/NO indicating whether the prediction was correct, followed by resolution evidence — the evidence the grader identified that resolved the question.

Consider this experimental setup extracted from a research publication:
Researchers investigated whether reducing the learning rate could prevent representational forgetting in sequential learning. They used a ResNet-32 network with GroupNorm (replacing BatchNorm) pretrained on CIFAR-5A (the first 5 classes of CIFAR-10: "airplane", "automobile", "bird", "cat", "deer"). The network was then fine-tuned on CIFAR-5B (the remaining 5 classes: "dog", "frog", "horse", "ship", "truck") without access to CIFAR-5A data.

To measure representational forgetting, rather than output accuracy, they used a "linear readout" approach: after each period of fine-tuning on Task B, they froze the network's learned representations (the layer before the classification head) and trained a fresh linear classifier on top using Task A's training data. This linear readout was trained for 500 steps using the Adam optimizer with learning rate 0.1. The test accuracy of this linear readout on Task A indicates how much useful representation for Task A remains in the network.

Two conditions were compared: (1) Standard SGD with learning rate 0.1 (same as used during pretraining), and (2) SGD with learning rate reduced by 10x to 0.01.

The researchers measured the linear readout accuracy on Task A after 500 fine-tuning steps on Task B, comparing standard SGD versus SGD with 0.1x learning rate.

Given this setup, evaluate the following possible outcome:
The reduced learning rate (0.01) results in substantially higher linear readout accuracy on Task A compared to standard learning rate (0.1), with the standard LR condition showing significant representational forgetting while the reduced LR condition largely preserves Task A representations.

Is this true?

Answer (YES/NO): NO